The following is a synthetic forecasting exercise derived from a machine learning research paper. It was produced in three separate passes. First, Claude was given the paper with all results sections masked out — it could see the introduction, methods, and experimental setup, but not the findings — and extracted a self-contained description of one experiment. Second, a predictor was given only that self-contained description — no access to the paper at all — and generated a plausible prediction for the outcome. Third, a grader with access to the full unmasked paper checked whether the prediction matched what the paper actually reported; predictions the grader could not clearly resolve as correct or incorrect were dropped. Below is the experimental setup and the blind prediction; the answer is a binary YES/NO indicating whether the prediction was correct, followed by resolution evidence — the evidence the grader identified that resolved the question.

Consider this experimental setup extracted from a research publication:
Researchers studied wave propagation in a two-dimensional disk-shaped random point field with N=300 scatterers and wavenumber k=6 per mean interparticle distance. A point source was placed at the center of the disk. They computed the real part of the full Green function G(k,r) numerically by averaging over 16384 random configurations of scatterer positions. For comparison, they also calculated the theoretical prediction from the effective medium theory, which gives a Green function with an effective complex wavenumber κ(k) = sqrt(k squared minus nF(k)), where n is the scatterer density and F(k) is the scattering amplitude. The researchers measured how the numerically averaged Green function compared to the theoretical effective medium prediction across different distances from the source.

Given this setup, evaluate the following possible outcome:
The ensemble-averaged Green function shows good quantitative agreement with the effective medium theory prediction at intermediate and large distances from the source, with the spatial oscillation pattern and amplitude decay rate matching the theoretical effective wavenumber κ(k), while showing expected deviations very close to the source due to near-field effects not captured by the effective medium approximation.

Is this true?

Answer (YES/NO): NO